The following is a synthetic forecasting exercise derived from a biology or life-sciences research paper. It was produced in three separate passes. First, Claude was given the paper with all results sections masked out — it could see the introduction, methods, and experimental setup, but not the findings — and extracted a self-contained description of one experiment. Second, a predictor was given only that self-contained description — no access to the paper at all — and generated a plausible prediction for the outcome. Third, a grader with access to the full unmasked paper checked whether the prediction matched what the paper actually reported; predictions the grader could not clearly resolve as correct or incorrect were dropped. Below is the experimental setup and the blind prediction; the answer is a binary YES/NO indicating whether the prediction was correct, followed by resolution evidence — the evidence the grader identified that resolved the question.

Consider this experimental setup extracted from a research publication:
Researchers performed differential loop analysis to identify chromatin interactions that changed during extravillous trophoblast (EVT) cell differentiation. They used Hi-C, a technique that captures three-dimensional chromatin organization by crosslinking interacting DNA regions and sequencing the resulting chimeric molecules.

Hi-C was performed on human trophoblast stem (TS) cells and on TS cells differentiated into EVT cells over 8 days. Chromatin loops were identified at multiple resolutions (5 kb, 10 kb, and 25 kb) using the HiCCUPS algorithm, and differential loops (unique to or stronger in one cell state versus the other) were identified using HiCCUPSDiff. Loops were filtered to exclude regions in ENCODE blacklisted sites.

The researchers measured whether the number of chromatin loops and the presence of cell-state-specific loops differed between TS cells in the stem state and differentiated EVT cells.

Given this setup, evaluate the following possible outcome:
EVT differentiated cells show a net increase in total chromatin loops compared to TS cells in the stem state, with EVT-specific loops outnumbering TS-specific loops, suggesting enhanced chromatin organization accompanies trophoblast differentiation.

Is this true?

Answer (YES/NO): YES